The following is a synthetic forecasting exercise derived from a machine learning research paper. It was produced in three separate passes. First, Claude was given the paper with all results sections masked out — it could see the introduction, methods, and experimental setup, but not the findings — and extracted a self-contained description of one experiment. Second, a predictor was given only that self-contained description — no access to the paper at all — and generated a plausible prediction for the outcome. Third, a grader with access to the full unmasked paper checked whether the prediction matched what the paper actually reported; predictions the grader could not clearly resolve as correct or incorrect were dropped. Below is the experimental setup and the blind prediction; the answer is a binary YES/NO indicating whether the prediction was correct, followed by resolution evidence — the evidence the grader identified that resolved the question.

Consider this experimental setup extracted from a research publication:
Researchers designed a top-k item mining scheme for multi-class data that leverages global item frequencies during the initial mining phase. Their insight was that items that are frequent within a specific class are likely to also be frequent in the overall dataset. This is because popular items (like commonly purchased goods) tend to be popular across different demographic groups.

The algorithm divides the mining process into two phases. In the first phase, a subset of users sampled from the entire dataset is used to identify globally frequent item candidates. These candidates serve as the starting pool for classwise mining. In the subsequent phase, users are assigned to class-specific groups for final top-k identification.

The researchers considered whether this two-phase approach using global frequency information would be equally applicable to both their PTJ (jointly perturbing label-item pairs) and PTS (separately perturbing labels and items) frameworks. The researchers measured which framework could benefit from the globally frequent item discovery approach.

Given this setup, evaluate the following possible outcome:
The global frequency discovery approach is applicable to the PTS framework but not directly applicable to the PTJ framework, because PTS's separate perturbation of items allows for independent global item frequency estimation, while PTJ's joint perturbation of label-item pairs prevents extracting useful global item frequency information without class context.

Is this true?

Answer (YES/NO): YES